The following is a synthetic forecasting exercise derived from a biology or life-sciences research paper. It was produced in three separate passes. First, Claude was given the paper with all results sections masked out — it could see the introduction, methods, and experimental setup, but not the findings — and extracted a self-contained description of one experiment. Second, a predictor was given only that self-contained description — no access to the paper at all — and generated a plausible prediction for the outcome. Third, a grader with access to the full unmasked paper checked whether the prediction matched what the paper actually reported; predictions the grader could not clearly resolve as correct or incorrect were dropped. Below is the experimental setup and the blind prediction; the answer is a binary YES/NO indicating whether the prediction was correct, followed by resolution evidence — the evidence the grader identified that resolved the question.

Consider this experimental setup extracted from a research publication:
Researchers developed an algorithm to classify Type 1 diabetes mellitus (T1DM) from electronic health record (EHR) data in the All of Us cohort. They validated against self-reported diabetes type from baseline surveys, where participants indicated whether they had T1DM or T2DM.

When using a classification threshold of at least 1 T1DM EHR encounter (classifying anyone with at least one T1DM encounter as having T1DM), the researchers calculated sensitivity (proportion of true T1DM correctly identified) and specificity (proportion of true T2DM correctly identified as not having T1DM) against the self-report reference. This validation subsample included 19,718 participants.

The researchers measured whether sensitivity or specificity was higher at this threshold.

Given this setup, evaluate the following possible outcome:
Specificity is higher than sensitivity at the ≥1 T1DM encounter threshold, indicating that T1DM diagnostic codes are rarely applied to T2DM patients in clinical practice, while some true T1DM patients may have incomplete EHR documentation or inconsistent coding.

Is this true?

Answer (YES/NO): YES